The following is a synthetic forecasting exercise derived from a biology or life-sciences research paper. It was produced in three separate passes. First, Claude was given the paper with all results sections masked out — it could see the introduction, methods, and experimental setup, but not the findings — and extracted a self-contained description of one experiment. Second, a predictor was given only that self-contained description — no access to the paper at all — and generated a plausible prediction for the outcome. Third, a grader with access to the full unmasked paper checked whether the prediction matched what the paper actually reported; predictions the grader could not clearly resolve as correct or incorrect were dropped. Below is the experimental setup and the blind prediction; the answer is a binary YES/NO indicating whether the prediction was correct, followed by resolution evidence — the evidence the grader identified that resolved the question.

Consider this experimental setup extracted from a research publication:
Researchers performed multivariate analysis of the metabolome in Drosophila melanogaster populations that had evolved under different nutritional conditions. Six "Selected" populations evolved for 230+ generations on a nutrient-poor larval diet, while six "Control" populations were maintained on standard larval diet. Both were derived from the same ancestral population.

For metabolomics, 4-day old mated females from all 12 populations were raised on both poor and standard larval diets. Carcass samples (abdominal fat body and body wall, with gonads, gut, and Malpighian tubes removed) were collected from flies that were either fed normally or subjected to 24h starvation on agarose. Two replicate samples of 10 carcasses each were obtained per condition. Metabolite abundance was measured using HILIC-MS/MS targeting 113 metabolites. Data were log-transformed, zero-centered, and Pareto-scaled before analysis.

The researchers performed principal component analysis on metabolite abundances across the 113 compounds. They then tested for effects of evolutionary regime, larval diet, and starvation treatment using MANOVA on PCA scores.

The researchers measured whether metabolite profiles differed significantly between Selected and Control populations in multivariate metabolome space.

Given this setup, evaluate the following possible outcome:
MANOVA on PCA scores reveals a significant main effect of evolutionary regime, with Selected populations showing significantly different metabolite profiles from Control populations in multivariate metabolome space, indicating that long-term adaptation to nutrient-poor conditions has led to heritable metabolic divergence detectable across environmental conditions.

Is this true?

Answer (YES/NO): YES